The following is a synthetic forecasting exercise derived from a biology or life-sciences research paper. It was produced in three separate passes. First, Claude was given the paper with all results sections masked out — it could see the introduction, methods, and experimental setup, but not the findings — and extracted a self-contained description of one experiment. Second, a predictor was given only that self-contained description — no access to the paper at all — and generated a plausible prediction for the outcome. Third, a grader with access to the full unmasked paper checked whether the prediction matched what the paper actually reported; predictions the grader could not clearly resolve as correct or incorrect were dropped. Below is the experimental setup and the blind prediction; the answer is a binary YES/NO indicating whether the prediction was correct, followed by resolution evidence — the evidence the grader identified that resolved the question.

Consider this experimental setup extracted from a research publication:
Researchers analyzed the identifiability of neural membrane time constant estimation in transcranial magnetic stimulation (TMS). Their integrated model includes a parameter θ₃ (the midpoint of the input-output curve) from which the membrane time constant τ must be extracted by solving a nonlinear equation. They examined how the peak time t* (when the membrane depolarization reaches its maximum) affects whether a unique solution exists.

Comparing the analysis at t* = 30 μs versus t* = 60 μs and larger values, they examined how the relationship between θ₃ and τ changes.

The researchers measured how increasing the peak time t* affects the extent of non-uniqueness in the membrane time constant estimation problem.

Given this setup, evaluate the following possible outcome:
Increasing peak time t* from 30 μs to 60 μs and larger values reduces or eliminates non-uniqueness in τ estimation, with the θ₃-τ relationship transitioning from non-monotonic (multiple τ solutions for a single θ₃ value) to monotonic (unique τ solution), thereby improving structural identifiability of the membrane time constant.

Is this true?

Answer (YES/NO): NO